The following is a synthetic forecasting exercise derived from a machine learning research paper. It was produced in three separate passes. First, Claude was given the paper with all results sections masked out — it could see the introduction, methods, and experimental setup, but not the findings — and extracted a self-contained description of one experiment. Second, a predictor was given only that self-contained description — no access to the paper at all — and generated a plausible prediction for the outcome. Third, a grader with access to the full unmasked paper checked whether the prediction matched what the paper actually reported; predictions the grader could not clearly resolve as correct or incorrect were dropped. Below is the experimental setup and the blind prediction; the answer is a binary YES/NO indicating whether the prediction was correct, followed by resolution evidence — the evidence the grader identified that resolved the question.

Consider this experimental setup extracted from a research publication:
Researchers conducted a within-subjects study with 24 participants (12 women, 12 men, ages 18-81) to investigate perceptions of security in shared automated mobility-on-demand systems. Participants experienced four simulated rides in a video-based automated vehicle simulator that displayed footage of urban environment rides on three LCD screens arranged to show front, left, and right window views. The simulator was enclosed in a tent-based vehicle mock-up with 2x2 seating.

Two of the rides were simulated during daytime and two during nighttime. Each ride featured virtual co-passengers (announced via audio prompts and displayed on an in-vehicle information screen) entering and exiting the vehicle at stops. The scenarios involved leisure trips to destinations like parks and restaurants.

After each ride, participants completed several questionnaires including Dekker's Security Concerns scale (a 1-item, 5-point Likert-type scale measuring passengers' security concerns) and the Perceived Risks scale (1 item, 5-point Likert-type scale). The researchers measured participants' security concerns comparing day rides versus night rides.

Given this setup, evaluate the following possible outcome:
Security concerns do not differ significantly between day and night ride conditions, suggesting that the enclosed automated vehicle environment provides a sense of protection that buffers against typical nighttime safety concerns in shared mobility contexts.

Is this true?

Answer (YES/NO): YES